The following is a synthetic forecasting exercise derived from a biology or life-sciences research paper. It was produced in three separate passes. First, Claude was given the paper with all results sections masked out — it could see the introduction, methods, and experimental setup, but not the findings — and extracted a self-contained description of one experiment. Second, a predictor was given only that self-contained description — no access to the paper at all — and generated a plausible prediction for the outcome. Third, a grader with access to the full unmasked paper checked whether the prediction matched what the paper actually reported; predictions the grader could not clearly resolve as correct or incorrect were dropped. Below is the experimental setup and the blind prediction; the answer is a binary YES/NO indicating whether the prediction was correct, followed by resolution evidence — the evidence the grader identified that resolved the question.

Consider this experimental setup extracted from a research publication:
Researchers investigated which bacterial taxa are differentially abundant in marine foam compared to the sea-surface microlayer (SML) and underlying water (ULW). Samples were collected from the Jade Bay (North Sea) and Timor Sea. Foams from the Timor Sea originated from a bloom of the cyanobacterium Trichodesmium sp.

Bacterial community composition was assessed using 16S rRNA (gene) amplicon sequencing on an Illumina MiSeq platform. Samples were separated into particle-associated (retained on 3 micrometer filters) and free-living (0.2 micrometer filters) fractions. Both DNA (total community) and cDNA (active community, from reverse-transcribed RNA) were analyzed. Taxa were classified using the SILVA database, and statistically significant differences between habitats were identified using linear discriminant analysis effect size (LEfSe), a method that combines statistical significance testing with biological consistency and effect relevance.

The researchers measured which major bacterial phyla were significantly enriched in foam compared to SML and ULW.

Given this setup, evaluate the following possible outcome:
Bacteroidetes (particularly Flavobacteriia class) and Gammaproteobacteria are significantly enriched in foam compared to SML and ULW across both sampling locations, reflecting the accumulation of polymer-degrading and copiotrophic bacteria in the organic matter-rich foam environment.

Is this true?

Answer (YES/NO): NO